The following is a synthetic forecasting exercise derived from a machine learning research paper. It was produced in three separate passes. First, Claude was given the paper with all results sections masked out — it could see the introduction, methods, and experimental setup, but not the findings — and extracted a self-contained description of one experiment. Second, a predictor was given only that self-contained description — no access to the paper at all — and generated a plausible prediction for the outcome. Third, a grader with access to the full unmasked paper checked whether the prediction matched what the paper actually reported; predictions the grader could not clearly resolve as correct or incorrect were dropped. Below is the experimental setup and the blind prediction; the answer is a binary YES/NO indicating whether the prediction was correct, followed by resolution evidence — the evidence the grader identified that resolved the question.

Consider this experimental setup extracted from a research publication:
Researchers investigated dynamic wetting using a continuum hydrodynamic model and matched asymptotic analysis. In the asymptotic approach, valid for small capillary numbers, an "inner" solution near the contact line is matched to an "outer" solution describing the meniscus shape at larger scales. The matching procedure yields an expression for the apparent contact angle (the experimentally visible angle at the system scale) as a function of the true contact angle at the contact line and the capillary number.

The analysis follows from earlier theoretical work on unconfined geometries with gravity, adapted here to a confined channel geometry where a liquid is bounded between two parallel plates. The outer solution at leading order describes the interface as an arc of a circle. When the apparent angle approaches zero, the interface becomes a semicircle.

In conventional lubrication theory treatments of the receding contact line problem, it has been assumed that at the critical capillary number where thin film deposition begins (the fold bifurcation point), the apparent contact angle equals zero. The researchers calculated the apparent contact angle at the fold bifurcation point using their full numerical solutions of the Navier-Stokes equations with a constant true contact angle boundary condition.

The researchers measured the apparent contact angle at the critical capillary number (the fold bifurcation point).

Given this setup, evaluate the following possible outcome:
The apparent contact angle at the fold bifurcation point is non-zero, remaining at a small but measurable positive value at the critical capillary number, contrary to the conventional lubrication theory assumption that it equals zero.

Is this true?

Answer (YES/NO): YES